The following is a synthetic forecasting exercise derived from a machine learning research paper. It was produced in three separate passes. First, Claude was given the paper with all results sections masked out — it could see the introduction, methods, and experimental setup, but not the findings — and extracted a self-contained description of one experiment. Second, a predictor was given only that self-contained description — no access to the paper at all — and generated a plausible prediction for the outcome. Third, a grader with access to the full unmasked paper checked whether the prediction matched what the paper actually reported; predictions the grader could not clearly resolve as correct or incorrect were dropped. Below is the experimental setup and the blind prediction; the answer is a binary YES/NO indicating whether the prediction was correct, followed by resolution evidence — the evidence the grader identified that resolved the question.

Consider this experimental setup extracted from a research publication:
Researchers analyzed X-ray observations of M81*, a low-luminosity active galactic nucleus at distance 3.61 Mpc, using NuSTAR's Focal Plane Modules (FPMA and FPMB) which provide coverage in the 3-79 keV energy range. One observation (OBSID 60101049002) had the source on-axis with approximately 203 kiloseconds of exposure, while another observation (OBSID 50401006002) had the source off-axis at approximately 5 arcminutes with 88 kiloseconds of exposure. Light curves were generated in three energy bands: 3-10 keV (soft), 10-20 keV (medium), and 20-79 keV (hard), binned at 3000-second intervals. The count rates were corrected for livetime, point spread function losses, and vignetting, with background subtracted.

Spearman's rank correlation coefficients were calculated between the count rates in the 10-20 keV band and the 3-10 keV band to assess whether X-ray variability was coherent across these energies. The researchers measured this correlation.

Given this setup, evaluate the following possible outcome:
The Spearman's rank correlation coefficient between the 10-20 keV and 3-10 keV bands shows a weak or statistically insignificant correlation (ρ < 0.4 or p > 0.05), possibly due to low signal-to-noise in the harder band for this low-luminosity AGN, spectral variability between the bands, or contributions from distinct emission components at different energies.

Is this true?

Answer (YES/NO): NO